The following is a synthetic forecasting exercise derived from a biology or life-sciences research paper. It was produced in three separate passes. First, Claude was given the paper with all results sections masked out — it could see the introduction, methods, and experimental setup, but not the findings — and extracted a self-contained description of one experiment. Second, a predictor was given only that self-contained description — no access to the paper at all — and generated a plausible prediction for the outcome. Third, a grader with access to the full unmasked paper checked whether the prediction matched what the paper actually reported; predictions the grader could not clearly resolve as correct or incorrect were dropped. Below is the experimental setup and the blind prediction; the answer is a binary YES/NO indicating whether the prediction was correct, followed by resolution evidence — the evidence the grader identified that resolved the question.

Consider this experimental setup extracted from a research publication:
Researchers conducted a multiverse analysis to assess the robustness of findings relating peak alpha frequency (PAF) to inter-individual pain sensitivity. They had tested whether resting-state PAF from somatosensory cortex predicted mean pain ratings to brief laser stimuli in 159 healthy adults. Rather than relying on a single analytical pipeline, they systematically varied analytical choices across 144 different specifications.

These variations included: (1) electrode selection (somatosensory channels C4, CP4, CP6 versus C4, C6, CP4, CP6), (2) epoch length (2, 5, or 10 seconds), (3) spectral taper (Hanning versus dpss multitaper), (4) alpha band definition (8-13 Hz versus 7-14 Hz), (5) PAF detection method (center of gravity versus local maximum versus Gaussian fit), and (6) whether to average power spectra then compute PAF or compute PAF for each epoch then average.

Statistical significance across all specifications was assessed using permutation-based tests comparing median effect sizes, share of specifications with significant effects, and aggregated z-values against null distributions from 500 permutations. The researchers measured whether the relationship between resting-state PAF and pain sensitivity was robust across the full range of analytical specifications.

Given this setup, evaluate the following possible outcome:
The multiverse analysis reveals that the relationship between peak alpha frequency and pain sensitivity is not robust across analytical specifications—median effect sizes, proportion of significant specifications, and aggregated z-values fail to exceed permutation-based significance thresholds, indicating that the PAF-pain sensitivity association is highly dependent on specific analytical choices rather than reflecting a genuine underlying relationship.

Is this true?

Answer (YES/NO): NO